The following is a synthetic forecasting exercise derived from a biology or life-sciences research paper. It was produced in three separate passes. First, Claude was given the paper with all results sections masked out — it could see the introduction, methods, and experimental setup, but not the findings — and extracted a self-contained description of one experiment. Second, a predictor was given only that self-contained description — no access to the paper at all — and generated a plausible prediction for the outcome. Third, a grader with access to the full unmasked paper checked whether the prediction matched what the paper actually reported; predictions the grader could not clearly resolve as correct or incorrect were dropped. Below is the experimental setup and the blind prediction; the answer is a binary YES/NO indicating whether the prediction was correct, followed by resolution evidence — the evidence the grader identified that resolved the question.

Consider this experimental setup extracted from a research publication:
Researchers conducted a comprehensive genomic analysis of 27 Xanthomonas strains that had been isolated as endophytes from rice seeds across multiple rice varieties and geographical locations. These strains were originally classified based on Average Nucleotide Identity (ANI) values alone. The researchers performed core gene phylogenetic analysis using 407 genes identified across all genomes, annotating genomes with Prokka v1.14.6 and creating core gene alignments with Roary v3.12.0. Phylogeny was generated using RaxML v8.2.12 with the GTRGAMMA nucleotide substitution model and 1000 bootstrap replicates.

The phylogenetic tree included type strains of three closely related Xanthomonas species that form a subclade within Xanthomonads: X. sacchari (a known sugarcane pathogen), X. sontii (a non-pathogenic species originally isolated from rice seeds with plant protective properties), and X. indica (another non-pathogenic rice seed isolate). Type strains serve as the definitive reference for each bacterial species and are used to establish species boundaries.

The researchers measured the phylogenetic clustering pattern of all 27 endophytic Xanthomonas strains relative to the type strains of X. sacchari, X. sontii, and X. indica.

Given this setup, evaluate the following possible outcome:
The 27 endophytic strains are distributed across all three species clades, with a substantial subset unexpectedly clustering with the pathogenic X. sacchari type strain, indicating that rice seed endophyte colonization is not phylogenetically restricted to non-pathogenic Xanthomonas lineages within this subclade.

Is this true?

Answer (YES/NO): NO